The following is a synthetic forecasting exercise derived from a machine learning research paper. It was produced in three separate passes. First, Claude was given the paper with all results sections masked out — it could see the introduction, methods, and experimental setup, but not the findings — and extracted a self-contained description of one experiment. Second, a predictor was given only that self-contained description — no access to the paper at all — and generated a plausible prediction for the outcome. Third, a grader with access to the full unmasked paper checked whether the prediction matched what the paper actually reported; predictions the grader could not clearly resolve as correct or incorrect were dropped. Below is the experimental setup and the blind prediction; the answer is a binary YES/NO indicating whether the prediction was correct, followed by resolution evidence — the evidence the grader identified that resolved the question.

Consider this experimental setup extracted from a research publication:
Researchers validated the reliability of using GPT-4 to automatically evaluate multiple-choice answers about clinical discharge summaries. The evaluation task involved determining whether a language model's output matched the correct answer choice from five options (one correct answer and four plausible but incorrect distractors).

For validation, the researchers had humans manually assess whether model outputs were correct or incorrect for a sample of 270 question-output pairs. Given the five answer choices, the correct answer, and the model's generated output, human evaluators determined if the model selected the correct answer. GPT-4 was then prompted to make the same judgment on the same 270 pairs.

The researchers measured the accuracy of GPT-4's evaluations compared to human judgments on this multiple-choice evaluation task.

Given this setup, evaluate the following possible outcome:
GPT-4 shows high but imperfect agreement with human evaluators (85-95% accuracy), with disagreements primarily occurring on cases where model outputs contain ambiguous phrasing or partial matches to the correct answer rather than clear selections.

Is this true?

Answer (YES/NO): NO